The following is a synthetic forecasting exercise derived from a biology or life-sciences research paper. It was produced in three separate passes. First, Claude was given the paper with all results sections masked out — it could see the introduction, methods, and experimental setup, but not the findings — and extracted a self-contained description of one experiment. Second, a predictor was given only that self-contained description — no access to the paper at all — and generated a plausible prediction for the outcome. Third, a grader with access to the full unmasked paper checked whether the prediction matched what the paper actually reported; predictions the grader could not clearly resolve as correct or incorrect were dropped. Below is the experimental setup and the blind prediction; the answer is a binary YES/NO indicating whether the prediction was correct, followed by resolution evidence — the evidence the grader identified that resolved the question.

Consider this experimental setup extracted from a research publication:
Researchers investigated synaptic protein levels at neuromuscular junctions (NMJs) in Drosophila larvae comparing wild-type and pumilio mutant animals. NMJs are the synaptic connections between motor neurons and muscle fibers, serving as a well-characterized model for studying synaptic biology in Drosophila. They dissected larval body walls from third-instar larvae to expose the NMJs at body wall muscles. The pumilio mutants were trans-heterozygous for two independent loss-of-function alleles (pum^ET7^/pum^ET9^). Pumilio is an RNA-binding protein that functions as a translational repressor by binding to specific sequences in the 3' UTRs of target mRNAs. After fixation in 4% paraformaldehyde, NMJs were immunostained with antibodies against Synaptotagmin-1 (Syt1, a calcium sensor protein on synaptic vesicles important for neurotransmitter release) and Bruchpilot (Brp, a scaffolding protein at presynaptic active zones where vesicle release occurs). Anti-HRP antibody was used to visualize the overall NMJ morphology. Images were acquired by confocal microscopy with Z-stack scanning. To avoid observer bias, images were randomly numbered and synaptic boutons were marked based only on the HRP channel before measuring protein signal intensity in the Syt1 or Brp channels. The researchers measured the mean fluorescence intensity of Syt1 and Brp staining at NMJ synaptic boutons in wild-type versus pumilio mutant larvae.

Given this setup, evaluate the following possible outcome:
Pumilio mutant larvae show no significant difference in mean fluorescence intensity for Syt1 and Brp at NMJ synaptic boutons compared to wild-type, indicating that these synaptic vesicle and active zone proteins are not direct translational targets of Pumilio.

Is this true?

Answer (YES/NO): NO